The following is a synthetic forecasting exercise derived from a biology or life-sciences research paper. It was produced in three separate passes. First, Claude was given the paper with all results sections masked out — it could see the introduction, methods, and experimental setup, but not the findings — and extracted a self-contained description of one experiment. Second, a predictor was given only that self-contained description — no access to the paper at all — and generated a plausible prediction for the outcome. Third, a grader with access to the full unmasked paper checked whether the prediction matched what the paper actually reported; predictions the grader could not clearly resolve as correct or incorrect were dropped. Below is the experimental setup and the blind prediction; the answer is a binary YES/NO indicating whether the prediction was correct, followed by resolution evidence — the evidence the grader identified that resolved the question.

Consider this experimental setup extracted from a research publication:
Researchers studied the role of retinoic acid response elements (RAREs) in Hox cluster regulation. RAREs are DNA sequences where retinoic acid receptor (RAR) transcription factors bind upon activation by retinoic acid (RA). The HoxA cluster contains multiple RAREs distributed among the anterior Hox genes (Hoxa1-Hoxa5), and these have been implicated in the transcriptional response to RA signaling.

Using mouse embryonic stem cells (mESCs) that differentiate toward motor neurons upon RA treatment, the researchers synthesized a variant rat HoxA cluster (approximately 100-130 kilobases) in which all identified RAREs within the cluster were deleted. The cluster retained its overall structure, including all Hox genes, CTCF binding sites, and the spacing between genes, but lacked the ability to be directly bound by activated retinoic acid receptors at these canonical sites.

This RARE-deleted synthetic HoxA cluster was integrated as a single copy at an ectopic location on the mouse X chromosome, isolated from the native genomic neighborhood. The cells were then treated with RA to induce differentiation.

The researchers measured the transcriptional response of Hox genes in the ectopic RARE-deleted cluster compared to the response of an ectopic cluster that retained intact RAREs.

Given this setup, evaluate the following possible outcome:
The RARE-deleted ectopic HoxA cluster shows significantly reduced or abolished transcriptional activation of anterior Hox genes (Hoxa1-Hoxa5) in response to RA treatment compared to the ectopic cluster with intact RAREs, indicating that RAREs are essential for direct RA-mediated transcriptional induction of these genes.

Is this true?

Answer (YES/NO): YES